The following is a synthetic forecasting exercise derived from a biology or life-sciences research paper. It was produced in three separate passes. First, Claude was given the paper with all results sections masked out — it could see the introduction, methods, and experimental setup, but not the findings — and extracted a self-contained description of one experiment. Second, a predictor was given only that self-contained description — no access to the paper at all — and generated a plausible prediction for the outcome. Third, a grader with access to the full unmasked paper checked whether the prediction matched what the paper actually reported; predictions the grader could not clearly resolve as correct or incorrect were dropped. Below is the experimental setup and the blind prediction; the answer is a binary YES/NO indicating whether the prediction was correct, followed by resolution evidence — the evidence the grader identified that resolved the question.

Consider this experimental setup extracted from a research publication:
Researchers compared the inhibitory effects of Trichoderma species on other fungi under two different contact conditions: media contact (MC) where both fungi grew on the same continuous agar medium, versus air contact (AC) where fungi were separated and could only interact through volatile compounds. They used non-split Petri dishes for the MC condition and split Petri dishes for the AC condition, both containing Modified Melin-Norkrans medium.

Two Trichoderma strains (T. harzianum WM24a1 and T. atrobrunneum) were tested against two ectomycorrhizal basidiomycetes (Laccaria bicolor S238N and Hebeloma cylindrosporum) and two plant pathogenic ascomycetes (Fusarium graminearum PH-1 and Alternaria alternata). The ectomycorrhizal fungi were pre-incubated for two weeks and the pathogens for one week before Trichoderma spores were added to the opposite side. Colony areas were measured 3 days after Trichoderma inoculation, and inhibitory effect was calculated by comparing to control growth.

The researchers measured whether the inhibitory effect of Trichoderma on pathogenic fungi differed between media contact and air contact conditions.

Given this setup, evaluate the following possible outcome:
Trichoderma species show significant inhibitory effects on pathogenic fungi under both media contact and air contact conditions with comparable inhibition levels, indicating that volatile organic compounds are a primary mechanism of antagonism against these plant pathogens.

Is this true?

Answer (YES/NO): NO